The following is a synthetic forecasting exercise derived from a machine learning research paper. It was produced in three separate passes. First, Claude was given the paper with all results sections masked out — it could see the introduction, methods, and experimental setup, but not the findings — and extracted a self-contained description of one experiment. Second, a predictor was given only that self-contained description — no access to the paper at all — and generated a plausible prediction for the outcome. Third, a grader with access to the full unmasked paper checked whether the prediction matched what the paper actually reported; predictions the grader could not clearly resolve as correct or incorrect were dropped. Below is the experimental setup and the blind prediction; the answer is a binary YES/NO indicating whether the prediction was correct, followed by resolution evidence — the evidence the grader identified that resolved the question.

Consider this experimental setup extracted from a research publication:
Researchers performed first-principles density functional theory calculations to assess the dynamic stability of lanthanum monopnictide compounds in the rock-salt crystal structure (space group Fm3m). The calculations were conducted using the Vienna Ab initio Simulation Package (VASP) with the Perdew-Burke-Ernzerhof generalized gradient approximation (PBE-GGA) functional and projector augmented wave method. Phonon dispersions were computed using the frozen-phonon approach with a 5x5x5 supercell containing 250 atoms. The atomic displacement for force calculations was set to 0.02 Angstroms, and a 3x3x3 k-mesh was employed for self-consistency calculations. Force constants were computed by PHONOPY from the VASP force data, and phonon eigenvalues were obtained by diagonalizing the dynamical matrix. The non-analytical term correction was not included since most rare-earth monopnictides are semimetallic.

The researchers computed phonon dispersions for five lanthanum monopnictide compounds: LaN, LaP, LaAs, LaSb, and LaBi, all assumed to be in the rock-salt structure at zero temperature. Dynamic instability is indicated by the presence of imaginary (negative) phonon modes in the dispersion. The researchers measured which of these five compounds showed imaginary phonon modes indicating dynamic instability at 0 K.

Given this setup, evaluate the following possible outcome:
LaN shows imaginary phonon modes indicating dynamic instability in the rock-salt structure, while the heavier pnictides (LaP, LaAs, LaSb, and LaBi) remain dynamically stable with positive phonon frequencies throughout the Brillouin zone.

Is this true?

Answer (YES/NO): YES